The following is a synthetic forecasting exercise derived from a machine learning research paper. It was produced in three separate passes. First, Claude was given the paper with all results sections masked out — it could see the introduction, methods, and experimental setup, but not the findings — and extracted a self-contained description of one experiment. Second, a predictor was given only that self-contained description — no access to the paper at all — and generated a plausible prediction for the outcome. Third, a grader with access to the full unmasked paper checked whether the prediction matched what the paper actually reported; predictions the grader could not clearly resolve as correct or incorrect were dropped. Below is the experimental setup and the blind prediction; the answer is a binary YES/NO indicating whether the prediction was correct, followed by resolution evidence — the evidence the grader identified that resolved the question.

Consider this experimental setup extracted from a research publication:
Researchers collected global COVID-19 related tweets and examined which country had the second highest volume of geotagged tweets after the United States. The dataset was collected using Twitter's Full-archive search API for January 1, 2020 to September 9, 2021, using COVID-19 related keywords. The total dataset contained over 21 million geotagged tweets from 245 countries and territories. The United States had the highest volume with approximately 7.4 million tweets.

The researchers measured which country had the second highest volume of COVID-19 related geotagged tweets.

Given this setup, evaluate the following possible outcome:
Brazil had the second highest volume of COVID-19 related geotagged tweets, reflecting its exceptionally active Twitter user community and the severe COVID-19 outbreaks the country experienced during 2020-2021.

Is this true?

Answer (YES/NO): NO